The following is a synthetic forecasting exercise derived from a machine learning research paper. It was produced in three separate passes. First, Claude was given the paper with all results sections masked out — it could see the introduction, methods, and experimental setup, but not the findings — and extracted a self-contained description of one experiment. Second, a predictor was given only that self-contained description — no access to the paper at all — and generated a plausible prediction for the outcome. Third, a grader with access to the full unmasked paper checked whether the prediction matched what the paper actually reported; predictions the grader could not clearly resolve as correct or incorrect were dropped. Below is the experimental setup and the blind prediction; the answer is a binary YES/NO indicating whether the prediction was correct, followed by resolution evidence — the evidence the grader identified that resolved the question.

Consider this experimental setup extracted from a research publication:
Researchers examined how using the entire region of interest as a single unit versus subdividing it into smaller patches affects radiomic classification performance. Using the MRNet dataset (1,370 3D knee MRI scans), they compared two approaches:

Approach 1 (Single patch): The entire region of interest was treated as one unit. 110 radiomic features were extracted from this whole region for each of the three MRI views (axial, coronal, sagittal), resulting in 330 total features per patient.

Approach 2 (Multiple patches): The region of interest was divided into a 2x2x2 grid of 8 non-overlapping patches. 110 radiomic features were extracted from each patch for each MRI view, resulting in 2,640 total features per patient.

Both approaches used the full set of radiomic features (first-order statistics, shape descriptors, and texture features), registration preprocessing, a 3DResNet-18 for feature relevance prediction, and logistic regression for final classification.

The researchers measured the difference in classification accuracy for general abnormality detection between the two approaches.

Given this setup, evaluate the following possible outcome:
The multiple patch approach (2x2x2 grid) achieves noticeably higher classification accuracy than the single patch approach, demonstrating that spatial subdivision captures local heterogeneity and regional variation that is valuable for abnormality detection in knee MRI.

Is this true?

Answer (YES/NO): YES